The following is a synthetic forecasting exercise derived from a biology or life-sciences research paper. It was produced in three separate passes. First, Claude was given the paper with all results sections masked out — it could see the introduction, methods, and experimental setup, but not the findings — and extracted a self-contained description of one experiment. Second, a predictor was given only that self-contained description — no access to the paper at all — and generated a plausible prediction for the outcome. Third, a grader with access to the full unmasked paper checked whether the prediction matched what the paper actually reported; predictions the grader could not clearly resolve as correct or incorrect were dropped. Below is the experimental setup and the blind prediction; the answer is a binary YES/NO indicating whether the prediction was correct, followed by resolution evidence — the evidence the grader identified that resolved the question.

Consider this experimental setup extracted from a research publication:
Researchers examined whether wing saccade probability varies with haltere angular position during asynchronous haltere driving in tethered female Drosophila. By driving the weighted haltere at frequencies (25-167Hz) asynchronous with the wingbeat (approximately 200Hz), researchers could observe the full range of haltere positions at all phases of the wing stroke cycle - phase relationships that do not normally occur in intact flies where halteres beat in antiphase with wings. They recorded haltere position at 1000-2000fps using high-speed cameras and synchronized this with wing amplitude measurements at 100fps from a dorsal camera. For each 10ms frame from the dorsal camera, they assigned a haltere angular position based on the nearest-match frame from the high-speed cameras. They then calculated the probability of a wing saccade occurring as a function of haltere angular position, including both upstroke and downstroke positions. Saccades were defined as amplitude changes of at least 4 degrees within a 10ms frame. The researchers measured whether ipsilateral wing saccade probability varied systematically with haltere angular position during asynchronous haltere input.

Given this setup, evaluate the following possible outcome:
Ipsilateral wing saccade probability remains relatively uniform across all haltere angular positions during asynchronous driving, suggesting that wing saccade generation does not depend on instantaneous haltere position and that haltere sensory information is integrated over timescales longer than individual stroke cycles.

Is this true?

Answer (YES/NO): YES